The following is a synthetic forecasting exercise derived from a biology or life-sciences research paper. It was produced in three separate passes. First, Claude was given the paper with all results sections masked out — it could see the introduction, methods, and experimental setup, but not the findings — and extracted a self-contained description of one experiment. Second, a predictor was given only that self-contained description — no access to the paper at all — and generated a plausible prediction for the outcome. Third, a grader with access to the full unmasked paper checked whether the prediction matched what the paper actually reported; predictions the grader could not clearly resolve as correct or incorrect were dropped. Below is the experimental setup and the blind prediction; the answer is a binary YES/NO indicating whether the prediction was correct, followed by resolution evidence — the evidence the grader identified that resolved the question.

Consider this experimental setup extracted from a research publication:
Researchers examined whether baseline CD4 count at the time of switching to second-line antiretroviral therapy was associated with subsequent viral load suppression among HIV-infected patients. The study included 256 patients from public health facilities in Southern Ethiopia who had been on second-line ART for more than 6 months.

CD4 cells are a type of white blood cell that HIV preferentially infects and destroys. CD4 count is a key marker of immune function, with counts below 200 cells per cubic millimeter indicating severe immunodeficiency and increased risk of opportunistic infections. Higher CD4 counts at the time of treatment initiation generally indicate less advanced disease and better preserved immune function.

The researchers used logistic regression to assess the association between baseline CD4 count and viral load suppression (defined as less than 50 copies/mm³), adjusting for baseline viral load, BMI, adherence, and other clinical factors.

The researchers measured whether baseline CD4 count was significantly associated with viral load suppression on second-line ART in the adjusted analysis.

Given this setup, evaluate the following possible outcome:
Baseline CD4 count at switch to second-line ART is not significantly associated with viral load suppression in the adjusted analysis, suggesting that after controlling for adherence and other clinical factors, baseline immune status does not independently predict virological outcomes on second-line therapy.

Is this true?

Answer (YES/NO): YES